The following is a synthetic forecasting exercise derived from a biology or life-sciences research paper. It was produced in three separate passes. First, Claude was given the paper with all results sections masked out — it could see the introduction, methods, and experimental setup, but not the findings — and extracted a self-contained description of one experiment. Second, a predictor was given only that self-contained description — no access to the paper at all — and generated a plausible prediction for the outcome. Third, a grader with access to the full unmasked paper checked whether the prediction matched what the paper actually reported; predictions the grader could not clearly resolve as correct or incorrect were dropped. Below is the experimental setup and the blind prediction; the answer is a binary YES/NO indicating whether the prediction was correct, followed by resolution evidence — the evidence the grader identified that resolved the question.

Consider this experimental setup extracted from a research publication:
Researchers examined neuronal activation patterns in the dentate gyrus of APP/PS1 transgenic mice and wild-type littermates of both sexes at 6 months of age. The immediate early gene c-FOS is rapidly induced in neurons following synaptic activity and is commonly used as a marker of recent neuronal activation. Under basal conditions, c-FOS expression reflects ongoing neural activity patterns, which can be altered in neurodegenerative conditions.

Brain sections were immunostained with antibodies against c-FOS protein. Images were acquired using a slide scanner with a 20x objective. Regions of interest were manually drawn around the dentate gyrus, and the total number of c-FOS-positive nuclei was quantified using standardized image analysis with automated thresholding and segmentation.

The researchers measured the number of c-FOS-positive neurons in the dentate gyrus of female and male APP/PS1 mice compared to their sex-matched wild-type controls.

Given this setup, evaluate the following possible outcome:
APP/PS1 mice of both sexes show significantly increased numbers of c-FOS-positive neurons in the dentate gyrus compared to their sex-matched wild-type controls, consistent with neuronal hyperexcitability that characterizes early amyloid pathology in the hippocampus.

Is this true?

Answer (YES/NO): NO